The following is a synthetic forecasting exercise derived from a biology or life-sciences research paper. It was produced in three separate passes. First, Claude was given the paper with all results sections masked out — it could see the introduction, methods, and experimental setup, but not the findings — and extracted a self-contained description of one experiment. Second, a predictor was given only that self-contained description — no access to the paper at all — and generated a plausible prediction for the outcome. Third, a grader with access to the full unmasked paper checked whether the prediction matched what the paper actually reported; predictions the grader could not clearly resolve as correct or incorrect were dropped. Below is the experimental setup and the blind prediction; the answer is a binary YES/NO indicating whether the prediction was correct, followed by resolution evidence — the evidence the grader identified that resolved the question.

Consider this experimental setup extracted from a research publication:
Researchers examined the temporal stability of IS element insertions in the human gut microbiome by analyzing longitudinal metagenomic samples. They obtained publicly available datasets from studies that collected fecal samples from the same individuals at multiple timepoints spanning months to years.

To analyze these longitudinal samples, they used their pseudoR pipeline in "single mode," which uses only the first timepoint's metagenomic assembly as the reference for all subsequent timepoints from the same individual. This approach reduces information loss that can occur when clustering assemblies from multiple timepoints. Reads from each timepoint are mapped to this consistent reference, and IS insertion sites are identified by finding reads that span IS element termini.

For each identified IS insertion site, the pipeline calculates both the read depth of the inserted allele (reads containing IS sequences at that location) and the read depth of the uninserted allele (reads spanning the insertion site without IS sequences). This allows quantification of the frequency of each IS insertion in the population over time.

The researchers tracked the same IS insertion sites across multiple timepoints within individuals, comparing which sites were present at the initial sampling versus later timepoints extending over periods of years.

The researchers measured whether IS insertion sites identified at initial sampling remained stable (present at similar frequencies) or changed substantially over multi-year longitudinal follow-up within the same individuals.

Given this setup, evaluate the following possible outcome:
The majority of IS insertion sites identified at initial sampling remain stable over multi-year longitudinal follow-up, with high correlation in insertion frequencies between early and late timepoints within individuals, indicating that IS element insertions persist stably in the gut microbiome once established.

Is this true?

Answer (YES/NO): NO